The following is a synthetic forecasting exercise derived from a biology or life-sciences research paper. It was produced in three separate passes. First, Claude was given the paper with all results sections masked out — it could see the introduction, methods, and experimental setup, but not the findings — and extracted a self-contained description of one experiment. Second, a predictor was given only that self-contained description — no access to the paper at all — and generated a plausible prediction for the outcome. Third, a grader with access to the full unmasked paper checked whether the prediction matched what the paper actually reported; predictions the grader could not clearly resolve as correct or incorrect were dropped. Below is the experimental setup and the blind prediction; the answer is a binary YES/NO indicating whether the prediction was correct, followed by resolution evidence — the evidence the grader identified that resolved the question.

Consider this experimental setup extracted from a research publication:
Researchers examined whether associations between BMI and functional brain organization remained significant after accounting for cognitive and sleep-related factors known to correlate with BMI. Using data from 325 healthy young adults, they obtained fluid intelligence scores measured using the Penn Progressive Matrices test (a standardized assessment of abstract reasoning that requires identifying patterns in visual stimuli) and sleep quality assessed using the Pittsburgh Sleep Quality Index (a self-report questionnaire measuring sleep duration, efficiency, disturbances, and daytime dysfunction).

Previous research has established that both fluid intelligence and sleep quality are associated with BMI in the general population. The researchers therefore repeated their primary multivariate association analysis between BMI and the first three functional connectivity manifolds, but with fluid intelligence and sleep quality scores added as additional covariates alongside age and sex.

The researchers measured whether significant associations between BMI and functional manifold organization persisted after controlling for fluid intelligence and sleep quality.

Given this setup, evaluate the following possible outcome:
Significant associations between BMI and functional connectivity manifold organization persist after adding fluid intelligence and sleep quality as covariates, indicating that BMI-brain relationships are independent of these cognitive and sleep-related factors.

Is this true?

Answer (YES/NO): YES